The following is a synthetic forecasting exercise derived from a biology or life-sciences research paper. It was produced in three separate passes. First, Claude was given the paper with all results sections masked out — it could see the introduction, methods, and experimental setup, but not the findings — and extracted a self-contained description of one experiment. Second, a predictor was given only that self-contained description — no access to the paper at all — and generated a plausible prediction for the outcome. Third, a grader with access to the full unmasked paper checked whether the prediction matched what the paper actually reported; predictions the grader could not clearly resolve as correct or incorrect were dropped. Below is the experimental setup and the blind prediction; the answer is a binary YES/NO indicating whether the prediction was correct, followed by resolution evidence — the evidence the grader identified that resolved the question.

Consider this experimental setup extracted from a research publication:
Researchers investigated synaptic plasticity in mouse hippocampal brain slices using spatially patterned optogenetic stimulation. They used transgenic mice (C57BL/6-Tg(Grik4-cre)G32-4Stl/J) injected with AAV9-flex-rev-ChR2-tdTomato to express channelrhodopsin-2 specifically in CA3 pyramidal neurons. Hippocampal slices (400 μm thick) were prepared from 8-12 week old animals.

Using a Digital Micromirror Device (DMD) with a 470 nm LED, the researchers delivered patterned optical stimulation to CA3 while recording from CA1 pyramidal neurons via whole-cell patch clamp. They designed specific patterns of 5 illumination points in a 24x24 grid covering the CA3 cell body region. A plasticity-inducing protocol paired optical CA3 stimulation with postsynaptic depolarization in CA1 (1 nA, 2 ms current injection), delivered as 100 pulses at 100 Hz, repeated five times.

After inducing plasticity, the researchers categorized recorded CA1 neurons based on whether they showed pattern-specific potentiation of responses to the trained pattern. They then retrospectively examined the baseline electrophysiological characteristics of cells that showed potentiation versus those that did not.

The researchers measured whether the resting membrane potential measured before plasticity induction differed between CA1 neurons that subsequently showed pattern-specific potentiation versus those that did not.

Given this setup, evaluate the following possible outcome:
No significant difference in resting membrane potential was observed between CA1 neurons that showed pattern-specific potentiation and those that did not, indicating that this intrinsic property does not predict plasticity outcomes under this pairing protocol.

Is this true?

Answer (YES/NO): NO